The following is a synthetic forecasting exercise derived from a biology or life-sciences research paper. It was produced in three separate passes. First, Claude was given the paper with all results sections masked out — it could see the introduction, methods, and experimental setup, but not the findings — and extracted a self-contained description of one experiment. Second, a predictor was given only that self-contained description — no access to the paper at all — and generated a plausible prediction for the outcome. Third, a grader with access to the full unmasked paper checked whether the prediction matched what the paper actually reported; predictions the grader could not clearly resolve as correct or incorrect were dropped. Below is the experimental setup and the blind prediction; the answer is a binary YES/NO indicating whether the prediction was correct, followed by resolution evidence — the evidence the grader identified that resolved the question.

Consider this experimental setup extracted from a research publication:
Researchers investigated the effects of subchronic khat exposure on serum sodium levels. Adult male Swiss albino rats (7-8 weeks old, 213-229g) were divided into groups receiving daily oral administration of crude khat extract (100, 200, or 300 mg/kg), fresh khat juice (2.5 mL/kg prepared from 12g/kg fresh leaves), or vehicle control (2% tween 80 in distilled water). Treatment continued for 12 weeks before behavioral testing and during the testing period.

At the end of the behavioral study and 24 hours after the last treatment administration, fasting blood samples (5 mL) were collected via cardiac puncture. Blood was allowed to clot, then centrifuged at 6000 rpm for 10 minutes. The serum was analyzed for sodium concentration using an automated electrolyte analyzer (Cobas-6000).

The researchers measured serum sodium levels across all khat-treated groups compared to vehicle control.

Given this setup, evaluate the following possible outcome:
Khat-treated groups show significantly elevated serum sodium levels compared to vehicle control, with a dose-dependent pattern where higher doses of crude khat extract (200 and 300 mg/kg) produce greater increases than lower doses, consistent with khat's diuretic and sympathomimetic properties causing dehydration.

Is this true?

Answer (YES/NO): NO